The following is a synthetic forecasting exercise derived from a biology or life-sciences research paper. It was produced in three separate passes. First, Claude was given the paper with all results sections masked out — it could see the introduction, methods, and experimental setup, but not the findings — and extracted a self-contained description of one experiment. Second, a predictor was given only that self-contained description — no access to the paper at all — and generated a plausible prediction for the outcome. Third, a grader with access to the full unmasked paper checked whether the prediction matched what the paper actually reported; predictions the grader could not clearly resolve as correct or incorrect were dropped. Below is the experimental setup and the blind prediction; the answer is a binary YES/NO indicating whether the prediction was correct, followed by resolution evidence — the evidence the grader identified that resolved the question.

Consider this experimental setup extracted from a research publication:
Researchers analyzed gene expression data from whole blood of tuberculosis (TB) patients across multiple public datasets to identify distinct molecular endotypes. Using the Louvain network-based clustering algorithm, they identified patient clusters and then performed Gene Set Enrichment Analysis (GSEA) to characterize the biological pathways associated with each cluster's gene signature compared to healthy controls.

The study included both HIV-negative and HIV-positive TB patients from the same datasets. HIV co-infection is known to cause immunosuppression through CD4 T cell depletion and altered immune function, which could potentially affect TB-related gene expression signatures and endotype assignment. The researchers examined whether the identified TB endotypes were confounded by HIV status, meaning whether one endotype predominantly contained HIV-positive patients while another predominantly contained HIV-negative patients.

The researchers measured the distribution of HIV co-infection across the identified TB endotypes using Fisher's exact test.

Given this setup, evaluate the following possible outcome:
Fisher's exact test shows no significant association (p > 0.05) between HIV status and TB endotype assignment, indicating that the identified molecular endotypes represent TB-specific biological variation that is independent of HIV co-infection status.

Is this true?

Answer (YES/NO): NO